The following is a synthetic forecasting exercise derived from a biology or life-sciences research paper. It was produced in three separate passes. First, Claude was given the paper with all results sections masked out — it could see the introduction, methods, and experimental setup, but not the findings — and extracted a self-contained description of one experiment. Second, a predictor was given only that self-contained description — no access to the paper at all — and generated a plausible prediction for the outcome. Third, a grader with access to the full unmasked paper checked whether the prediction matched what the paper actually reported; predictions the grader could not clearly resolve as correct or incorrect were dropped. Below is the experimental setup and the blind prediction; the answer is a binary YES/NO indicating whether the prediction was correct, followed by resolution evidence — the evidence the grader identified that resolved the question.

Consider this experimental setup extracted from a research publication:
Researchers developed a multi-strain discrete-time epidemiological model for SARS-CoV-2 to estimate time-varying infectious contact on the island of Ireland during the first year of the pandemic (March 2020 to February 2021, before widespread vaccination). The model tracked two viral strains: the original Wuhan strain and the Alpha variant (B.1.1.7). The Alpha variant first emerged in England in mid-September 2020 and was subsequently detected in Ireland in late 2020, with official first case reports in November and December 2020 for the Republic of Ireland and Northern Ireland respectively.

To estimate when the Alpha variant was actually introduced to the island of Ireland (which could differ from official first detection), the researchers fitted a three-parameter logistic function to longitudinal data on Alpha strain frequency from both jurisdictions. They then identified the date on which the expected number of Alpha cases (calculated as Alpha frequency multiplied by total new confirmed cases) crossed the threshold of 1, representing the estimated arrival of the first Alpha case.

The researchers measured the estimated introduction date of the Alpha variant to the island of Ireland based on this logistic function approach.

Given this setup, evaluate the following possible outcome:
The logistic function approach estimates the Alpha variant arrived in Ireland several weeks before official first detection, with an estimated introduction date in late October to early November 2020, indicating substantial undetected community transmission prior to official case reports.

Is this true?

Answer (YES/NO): NO